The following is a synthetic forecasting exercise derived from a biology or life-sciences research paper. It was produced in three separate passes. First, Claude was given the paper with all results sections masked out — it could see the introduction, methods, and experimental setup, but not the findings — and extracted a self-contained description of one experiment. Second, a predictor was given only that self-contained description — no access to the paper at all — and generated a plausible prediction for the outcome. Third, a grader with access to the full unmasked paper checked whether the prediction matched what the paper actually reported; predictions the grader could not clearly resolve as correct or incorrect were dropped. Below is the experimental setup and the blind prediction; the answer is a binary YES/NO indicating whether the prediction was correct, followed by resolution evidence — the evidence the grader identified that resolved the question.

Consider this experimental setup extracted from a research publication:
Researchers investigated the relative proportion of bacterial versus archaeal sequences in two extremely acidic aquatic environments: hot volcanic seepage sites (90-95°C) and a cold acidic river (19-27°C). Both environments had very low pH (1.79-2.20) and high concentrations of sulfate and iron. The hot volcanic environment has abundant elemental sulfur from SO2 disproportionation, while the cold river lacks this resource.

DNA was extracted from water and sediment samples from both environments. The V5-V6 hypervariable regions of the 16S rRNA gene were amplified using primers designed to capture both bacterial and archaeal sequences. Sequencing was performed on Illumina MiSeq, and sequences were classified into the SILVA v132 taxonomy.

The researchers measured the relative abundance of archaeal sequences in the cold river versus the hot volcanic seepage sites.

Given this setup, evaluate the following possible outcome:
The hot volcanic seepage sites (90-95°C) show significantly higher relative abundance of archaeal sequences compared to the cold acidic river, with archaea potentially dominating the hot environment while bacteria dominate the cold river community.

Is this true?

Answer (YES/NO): NO